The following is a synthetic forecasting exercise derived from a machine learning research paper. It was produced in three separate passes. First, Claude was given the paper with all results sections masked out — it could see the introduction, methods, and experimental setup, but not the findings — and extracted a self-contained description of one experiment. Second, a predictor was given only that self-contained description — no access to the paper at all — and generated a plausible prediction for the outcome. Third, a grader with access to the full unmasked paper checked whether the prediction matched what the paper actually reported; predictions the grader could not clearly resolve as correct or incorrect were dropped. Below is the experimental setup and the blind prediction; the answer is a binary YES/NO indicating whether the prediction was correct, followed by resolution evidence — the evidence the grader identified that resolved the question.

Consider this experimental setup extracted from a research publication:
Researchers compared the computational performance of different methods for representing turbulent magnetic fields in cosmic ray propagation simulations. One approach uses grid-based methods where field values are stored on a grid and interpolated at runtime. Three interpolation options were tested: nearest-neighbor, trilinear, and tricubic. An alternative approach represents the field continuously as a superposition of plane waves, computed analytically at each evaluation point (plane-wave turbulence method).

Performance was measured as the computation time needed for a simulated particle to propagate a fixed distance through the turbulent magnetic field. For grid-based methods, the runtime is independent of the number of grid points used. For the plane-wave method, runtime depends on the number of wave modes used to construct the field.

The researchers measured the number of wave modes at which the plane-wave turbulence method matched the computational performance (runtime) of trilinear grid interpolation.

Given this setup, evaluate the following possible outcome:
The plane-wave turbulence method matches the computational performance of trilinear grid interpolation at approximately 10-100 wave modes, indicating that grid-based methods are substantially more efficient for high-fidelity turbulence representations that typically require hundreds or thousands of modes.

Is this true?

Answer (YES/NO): YES